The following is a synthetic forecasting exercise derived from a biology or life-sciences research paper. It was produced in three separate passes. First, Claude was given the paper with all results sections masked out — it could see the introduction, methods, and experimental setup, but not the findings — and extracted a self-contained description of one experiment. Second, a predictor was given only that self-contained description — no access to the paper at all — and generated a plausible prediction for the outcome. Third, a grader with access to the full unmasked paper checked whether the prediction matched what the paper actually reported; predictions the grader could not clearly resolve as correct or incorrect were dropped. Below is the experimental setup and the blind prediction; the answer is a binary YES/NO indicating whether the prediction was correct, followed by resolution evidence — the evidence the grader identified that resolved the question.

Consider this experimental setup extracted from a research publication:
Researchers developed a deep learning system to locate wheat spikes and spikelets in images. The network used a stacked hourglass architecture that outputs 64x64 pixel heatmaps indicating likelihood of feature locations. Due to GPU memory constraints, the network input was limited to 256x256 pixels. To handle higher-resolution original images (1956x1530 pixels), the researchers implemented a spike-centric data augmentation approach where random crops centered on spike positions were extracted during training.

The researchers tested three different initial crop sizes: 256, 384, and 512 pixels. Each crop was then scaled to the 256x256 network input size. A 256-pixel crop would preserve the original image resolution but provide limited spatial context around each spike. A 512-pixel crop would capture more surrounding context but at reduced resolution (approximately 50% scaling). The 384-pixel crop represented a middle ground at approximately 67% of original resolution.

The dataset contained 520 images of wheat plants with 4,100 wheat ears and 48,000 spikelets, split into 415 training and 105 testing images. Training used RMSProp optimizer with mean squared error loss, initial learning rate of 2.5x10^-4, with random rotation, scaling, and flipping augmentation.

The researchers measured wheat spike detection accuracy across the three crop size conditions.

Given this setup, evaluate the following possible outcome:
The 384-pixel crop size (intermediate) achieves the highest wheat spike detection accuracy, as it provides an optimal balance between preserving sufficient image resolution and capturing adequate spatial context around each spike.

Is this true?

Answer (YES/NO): NO